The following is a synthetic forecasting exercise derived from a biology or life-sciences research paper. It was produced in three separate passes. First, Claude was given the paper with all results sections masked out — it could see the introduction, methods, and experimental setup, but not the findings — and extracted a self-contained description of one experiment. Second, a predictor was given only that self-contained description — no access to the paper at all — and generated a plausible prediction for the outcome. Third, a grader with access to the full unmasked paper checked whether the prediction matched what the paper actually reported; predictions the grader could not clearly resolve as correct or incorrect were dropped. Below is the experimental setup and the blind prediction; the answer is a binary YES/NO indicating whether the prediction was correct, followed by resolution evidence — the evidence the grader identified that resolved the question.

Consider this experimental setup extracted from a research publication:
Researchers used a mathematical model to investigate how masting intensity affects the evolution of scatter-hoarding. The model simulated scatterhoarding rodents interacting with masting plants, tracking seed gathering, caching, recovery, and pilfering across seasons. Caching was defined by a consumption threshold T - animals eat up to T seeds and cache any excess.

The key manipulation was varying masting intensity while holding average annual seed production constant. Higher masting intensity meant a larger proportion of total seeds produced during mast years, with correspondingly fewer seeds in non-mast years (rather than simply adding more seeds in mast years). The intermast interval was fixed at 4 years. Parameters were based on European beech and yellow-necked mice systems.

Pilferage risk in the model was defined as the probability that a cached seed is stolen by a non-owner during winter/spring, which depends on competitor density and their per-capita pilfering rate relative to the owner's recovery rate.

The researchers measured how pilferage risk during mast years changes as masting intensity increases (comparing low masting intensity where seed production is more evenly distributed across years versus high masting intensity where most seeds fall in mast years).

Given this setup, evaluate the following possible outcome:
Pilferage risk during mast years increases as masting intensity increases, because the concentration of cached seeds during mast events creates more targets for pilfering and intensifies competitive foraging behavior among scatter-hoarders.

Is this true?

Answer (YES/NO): NO